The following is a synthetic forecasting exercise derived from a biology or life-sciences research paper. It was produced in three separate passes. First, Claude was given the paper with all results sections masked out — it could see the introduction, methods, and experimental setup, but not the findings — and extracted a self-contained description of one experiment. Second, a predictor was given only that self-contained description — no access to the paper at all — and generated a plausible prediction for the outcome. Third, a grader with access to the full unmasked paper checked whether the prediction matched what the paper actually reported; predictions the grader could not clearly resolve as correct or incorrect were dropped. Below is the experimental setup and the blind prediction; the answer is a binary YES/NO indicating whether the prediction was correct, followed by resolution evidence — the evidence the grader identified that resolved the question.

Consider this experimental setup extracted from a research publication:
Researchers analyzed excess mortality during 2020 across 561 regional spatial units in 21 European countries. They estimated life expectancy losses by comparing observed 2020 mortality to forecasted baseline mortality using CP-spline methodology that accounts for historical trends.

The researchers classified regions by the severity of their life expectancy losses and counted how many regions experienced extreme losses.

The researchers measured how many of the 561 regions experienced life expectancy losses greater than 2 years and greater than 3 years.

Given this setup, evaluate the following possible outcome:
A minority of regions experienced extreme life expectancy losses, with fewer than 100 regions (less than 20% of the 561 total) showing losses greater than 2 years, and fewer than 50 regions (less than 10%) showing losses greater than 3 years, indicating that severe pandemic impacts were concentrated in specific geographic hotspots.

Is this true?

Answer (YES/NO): YES